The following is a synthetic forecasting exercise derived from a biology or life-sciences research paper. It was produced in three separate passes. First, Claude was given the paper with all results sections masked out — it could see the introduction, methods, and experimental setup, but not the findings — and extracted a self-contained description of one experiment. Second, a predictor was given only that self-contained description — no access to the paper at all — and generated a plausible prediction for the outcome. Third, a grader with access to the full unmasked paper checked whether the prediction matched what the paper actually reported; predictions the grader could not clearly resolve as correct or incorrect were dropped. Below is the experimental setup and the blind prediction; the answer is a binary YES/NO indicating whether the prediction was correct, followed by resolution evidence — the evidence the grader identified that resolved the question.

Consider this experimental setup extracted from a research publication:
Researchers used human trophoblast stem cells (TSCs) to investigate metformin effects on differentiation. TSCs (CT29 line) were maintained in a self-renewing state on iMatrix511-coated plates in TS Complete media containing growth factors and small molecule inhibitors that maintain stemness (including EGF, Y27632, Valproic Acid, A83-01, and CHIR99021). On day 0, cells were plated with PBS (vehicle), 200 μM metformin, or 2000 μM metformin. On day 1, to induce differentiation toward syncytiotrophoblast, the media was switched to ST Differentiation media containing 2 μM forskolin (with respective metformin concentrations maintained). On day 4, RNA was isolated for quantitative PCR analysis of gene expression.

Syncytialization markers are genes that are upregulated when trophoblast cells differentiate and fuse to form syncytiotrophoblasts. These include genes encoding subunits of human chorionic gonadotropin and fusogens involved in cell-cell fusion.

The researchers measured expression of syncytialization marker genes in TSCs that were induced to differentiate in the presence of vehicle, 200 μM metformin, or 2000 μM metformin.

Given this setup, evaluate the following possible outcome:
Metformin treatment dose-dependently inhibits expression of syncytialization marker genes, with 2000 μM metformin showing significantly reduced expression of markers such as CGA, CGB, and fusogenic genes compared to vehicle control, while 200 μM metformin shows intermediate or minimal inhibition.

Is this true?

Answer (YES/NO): NO